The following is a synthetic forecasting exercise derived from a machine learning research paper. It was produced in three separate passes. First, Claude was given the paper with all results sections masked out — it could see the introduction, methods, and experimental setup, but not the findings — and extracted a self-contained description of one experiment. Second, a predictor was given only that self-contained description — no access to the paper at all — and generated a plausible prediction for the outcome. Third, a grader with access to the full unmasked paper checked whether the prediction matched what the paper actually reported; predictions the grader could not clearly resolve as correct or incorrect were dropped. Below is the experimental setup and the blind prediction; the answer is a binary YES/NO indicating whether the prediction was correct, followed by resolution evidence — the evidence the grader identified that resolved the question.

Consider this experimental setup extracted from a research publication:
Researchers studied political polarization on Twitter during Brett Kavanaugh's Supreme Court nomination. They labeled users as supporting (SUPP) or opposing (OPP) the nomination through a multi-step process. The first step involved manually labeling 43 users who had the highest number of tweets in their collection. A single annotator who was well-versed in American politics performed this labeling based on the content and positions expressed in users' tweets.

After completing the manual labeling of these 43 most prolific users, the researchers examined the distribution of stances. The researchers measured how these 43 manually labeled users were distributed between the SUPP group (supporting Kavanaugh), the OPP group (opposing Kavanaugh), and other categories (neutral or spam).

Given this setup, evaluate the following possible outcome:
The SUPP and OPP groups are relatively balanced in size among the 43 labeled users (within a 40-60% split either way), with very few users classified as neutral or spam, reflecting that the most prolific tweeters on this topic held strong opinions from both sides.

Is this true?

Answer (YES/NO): NO